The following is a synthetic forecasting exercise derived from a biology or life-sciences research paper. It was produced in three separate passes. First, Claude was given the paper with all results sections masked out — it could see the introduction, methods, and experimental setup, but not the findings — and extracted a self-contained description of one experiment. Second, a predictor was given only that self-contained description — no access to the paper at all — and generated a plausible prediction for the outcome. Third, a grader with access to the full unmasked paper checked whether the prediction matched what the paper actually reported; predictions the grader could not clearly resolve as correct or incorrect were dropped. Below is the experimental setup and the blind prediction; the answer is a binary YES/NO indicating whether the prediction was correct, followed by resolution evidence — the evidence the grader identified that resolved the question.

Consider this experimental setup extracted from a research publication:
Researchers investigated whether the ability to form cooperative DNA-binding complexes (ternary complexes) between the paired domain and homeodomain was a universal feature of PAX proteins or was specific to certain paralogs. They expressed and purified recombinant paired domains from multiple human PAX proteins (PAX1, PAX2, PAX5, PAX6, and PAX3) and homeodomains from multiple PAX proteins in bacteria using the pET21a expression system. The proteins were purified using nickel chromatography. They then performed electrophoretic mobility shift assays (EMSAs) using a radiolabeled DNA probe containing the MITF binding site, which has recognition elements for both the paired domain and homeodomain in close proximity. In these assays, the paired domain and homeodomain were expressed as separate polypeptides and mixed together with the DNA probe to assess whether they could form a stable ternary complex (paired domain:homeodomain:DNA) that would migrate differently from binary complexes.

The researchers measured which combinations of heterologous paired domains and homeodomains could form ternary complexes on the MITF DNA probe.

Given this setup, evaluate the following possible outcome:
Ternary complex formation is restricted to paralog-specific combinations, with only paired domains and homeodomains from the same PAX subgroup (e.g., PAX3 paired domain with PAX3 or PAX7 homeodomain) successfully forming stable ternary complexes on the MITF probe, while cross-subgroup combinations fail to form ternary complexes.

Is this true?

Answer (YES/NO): NO